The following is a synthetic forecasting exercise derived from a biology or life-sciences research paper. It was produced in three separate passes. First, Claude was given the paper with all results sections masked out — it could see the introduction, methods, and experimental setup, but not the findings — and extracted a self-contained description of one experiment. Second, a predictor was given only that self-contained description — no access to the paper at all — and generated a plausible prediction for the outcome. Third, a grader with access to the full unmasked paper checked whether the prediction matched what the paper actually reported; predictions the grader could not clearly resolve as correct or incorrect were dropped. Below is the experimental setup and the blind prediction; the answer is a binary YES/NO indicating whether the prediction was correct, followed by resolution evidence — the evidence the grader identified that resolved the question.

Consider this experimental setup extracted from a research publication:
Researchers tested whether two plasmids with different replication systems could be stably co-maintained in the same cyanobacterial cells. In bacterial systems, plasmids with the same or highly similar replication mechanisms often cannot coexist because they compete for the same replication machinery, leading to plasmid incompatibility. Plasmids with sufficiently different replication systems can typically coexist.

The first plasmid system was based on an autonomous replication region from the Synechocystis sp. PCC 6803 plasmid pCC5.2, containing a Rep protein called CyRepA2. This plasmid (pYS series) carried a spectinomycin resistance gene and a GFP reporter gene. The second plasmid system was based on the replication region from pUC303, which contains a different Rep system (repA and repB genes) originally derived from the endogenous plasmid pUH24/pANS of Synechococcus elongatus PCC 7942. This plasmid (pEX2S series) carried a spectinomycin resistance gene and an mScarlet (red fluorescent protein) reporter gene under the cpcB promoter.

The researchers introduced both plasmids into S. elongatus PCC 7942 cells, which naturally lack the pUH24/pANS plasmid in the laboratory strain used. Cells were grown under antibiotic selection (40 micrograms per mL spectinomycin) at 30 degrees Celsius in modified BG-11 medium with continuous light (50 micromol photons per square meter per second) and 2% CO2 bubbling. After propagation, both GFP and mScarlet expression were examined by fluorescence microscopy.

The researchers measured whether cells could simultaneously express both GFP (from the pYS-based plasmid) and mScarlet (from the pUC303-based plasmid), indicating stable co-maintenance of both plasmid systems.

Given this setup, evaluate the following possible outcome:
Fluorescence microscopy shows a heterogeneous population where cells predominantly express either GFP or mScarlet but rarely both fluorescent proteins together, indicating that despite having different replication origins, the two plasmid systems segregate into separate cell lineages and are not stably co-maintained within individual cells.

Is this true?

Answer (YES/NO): NO